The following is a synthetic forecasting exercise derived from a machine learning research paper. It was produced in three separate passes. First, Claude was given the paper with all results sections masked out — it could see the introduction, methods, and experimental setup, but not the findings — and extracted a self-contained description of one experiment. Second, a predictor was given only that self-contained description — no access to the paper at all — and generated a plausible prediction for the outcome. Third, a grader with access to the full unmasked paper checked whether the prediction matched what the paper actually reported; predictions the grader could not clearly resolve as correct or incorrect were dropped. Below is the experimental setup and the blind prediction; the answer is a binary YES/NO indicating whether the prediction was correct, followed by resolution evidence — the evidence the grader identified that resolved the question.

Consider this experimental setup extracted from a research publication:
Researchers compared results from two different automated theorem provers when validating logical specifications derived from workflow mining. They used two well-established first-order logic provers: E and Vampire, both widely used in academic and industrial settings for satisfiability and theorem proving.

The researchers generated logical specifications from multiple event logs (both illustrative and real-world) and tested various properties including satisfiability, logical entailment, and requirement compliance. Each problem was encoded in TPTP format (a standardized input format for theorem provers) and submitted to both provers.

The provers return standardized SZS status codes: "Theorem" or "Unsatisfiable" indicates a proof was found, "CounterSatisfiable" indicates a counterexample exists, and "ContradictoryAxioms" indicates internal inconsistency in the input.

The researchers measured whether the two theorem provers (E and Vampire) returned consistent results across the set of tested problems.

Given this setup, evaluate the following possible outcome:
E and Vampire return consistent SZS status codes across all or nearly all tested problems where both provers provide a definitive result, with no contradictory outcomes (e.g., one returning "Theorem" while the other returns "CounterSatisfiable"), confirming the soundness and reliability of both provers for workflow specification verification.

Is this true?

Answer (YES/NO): NO